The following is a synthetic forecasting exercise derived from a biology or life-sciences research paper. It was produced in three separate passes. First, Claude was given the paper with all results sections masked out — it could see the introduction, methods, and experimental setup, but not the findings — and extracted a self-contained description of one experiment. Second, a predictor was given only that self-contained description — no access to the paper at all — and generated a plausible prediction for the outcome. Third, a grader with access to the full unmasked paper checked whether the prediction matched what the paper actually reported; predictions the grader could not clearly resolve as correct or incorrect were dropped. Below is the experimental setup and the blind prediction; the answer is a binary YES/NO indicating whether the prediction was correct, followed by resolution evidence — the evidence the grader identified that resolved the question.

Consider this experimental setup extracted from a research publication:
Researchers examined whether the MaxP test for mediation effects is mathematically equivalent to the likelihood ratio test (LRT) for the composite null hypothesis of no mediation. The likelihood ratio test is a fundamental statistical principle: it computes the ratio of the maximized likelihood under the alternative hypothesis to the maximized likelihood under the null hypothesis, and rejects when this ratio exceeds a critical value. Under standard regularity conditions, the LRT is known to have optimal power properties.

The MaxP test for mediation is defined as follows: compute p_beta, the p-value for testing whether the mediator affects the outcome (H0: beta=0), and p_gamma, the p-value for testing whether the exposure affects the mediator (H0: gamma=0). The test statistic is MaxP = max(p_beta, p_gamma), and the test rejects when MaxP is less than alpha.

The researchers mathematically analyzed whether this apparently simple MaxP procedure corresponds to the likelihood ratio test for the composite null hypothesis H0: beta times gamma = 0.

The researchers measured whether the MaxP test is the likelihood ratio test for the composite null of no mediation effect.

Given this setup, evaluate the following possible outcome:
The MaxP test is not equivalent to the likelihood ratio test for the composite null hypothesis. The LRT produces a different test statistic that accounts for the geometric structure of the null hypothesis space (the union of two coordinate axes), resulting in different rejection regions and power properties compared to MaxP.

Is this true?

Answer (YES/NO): NO